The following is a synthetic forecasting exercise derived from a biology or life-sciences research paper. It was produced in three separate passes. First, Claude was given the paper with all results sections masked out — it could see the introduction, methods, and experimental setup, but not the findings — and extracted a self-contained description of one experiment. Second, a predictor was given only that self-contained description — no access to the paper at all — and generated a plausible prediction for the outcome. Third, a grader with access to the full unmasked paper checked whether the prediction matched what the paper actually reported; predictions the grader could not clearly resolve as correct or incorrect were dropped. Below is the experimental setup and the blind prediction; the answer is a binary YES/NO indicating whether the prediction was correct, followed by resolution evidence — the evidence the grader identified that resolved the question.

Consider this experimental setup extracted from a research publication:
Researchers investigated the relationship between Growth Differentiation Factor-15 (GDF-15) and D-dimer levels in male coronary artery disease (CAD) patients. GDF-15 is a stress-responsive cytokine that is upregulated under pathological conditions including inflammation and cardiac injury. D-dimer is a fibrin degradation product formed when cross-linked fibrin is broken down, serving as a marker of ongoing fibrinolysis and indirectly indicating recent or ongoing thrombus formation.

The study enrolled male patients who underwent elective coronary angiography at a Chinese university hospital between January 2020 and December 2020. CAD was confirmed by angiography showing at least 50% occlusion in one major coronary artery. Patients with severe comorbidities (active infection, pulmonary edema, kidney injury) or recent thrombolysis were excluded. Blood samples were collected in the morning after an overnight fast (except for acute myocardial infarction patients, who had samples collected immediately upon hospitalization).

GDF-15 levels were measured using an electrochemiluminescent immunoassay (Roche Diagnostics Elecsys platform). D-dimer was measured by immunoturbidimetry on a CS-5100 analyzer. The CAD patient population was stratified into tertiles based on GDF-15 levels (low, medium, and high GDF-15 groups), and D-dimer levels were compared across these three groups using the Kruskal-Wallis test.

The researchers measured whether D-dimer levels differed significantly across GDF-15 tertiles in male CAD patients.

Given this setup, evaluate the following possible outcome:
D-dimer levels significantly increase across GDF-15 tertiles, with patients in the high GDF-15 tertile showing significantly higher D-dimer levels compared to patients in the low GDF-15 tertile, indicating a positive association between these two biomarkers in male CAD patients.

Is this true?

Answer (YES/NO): YES